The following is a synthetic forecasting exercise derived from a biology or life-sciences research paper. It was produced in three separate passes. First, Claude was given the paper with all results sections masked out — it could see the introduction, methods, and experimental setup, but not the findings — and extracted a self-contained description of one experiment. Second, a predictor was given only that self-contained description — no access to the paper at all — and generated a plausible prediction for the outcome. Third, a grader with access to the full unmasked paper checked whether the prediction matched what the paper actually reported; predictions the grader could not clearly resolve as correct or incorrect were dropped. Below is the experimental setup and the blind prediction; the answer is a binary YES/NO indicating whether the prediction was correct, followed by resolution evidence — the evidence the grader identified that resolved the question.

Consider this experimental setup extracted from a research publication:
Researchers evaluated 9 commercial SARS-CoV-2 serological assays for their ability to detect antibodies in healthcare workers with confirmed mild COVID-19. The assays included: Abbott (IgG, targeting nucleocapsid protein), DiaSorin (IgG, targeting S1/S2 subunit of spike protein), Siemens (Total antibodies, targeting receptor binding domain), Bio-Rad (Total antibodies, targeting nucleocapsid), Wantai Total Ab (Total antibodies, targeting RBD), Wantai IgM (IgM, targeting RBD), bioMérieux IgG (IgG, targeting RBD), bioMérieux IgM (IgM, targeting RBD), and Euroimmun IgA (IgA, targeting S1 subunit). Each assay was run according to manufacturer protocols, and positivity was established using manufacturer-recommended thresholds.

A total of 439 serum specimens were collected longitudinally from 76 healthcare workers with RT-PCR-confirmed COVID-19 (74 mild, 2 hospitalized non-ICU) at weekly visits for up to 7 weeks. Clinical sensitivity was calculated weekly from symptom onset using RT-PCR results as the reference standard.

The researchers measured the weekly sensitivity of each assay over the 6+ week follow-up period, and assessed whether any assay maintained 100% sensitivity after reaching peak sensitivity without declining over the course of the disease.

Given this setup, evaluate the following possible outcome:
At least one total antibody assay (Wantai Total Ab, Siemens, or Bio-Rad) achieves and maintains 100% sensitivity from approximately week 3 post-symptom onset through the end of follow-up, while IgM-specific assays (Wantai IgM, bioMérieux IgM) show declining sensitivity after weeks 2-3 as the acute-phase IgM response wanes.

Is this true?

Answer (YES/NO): YES